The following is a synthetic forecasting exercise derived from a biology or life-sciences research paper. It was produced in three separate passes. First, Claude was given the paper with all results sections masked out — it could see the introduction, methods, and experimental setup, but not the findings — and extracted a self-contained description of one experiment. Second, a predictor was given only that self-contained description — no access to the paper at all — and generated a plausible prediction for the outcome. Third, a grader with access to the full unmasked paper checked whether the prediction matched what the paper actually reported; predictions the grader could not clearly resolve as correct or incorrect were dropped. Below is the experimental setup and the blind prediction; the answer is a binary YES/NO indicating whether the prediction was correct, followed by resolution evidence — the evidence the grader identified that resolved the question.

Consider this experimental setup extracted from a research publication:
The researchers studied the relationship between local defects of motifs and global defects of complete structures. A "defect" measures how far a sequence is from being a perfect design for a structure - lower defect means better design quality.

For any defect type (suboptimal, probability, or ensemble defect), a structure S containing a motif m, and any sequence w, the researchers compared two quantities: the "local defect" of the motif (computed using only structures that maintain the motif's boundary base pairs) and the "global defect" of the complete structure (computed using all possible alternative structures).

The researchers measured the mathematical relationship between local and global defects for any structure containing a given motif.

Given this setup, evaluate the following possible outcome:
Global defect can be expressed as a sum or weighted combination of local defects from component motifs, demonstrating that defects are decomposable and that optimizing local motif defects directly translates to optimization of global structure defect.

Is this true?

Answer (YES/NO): NO